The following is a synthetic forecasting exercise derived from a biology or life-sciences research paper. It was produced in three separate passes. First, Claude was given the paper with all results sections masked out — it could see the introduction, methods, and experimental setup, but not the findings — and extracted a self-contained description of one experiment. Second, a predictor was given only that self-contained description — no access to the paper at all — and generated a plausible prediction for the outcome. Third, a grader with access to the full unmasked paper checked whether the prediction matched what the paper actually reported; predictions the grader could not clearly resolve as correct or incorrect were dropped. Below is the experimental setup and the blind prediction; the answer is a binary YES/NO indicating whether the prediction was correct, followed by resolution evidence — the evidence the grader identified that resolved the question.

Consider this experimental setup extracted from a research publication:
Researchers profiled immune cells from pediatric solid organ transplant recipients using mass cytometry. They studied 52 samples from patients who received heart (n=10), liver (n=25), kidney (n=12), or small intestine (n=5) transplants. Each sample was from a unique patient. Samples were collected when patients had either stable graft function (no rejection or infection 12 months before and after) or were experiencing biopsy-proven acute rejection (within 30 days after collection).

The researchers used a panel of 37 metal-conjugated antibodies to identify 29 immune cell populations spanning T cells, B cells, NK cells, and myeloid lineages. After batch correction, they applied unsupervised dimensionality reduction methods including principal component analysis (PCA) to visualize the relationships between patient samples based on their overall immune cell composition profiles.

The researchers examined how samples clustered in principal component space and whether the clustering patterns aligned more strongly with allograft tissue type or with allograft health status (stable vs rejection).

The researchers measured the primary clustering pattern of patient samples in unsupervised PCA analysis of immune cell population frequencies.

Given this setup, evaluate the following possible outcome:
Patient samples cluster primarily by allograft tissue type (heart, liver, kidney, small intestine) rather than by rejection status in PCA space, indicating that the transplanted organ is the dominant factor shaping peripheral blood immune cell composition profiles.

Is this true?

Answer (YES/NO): YES